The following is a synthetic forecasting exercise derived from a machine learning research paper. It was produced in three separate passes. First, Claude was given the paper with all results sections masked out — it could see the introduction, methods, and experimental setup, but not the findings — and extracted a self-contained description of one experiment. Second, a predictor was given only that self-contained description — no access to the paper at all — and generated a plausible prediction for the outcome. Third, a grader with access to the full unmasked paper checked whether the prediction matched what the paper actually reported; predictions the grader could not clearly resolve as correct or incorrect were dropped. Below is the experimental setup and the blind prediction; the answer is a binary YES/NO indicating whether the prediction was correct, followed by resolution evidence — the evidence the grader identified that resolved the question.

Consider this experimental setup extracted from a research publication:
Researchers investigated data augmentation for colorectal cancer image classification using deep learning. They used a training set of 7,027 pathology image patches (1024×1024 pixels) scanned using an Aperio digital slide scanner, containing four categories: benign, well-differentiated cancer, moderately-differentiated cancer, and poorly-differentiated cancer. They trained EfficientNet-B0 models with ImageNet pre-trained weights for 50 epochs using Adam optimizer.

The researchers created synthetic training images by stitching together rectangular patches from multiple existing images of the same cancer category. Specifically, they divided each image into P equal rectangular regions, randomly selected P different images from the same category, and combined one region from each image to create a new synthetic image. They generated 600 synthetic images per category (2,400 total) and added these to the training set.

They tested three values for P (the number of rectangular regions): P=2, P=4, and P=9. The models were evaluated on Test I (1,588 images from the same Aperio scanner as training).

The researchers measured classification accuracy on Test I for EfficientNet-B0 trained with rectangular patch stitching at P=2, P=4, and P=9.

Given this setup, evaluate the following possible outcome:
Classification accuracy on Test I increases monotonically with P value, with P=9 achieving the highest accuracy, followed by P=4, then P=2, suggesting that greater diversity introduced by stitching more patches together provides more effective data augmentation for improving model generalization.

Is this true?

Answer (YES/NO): NO